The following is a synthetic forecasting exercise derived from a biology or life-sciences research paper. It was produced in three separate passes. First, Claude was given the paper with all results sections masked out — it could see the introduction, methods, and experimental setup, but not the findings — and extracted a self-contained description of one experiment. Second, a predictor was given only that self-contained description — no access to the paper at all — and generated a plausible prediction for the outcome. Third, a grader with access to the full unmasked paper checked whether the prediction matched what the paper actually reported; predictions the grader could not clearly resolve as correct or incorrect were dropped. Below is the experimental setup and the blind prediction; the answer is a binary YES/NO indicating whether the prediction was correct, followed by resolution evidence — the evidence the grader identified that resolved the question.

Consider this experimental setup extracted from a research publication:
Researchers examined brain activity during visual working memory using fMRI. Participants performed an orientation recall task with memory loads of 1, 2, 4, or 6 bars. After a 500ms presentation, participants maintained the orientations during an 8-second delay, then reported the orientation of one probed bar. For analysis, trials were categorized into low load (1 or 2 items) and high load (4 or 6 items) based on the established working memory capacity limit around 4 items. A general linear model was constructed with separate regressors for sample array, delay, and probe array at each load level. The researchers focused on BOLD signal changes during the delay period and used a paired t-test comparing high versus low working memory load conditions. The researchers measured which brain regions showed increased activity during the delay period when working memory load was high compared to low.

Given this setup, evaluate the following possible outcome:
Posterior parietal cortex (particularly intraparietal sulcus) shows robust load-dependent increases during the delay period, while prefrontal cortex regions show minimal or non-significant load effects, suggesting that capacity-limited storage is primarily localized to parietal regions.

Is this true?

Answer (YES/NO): NO